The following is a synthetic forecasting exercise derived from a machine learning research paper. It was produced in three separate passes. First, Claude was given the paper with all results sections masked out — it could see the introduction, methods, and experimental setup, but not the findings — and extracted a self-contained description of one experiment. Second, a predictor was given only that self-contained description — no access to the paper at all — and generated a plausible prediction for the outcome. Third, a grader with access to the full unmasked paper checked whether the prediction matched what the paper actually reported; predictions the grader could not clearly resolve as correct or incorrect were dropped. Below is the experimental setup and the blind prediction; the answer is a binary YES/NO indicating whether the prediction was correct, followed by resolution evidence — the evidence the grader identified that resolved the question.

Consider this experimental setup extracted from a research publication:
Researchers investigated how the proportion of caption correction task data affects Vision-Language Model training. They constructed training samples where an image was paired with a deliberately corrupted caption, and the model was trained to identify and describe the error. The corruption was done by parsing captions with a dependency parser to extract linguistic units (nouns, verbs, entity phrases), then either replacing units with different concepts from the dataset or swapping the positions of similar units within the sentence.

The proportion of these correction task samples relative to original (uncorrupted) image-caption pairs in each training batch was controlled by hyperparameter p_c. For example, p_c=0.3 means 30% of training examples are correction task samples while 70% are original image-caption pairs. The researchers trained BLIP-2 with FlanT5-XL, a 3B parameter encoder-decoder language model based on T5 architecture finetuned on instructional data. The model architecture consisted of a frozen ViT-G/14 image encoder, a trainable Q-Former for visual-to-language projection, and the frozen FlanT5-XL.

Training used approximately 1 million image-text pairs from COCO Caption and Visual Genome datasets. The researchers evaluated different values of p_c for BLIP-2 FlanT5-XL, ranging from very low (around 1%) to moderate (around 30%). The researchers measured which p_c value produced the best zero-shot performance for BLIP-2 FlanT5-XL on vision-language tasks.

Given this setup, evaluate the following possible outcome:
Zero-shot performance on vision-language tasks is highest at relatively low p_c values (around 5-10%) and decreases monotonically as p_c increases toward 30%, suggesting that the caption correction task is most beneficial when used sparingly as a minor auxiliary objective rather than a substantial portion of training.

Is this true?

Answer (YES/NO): NO